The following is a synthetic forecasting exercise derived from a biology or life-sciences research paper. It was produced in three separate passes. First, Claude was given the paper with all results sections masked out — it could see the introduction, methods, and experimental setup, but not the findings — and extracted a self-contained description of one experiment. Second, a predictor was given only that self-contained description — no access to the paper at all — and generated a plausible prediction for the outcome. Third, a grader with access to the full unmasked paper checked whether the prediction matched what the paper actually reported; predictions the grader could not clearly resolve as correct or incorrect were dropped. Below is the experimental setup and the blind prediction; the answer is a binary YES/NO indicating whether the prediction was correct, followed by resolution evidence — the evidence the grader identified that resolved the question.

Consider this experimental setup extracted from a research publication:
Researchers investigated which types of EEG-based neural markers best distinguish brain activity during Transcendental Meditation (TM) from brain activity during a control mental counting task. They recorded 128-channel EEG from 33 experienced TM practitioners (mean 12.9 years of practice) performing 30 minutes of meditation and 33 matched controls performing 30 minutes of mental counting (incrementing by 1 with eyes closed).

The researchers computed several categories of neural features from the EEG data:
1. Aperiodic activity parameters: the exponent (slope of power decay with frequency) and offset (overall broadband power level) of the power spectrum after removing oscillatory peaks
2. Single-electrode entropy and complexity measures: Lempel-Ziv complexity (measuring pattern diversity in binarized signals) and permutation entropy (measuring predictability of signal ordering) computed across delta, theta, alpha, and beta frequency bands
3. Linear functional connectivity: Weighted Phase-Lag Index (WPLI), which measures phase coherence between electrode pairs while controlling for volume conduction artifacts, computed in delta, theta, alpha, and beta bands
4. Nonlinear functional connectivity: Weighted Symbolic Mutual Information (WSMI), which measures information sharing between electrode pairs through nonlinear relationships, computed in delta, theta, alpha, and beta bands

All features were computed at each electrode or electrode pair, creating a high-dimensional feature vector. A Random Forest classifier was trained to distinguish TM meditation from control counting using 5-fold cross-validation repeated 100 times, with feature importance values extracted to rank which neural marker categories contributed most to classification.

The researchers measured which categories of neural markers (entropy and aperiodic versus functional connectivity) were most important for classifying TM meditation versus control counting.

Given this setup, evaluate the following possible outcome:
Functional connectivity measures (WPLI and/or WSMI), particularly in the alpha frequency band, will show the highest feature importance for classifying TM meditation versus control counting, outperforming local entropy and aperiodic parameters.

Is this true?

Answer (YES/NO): NO